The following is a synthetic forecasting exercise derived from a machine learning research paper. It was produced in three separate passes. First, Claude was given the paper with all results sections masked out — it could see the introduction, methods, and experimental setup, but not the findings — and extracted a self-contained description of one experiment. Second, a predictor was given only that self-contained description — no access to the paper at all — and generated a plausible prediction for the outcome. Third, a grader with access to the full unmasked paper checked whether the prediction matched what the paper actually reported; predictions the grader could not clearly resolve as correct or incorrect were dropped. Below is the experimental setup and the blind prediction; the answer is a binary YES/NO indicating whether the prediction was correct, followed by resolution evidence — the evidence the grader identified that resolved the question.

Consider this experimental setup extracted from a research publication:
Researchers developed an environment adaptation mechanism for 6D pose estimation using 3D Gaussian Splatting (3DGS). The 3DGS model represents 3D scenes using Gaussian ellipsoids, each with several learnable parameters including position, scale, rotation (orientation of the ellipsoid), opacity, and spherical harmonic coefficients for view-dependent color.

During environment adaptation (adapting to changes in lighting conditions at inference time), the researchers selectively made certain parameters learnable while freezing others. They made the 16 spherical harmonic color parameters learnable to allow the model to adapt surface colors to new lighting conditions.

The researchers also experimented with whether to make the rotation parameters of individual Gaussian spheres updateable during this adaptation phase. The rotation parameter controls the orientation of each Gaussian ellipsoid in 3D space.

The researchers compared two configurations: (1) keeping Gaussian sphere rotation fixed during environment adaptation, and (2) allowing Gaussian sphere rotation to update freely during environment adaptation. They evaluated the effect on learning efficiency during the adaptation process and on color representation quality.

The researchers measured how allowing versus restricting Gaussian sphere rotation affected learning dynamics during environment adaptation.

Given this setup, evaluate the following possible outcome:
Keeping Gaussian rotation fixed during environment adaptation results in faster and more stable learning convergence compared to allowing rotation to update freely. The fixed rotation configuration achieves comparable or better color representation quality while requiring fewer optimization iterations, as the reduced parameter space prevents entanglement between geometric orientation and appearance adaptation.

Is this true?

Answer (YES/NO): NO